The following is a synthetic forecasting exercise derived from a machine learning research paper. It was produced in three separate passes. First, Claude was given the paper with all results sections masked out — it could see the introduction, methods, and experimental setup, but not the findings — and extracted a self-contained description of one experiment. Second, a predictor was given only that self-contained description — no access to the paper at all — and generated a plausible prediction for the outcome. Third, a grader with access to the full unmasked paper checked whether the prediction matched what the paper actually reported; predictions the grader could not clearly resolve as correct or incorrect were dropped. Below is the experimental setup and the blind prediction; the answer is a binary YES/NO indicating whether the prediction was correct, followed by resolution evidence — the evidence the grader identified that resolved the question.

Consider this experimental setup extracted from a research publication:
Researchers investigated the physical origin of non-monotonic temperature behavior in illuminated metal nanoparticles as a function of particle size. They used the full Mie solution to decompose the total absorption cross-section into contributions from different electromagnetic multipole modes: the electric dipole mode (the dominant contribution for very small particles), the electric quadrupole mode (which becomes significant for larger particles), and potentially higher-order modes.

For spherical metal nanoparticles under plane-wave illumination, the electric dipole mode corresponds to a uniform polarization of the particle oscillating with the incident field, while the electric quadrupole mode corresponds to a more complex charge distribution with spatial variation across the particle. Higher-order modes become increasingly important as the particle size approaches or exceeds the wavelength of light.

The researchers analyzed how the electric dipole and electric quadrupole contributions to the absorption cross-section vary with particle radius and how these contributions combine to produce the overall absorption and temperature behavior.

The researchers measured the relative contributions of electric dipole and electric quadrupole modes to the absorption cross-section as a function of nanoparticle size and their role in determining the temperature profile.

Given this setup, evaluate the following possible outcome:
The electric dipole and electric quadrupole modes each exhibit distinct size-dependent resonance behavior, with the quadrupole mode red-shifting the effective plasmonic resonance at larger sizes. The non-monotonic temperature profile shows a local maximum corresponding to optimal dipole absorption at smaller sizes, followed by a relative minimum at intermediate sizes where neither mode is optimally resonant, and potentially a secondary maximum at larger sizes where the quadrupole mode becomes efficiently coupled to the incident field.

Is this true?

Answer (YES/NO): NO